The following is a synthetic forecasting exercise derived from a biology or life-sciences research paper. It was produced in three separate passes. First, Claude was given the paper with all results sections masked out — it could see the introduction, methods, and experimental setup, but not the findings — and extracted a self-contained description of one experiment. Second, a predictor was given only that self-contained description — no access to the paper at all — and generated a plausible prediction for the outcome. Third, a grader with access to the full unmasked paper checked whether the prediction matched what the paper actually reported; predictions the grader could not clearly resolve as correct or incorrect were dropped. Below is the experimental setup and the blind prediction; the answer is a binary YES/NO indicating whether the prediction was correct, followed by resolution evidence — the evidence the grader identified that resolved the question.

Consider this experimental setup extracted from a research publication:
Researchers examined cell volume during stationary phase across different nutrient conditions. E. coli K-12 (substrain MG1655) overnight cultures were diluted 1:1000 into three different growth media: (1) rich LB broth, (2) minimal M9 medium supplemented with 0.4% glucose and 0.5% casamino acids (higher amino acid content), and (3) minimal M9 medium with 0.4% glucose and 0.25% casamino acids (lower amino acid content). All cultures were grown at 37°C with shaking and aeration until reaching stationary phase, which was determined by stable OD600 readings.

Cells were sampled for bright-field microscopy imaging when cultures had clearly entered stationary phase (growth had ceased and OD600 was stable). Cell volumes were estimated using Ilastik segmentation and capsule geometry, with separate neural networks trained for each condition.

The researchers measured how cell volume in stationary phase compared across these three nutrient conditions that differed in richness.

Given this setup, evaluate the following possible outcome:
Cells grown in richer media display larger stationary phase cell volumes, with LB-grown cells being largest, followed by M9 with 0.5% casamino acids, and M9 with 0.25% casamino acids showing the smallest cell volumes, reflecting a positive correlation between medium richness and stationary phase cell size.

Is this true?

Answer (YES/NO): NO